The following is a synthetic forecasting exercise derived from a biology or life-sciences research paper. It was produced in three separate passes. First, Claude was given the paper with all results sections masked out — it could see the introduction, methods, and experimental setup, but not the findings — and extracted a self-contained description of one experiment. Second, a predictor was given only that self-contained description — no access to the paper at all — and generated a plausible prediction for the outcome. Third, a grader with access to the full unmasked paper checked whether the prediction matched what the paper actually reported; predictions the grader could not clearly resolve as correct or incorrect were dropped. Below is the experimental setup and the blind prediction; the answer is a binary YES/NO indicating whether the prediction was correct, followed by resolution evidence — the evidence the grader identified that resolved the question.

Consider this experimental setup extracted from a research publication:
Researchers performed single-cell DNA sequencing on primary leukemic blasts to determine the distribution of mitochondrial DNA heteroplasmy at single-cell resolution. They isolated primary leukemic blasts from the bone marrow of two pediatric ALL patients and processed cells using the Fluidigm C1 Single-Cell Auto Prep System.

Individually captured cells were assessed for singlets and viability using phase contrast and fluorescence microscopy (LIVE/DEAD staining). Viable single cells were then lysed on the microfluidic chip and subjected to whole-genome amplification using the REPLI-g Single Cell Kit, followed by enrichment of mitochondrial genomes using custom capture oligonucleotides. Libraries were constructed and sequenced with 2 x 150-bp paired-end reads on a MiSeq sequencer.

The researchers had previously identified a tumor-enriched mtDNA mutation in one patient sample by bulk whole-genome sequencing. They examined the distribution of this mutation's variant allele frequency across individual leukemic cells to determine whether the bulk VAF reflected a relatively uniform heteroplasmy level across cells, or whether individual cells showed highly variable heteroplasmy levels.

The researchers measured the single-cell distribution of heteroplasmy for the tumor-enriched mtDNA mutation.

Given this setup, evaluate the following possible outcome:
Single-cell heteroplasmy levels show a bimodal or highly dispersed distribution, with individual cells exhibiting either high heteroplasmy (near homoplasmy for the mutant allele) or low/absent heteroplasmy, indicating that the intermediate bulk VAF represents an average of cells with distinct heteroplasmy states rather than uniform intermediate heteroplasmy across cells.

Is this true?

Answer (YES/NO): NO